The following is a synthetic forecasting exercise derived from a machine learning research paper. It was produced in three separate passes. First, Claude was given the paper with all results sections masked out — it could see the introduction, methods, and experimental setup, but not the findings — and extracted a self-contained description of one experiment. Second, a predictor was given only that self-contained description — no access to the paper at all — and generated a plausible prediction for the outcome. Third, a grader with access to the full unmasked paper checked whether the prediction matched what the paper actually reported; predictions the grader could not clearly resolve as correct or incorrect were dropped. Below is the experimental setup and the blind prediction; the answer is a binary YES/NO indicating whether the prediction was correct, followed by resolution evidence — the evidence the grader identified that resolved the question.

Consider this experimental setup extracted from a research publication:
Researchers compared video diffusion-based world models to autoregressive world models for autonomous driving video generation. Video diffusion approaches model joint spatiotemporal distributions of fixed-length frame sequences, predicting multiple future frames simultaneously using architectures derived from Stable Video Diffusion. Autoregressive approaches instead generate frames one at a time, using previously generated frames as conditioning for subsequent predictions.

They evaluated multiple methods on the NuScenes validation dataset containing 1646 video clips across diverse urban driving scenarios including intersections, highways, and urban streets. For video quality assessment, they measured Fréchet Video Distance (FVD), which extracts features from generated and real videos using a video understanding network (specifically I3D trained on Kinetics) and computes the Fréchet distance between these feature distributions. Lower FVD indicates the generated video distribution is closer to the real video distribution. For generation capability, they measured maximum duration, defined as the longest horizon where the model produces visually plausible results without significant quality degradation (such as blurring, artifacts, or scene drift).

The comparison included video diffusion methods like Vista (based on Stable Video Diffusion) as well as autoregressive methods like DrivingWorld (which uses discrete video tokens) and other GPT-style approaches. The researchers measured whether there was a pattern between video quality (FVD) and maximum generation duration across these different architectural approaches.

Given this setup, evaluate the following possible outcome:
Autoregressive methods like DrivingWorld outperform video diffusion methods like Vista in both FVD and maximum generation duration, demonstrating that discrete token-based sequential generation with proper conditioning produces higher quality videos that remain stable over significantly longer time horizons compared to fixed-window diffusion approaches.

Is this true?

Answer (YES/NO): NO